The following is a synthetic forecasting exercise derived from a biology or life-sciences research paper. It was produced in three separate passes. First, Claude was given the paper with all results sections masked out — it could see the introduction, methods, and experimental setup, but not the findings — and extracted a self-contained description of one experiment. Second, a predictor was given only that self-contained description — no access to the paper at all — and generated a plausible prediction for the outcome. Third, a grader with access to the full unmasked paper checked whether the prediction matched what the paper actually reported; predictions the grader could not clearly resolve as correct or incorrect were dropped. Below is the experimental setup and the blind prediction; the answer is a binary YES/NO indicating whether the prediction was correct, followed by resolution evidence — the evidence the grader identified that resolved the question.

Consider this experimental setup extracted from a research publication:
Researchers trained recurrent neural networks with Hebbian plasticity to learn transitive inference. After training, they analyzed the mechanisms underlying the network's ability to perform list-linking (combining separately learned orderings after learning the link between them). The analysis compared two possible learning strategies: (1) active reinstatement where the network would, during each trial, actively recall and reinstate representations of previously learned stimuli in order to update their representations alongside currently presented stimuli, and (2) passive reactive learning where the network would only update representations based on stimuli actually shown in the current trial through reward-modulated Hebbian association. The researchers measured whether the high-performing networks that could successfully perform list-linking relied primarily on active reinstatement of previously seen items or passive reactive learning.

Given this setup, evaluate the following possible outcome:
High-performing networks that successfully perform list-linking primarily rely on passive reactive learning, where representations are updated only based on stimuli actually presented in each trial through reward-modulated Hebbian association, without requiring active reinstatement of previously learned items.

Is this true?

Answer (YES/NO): NO